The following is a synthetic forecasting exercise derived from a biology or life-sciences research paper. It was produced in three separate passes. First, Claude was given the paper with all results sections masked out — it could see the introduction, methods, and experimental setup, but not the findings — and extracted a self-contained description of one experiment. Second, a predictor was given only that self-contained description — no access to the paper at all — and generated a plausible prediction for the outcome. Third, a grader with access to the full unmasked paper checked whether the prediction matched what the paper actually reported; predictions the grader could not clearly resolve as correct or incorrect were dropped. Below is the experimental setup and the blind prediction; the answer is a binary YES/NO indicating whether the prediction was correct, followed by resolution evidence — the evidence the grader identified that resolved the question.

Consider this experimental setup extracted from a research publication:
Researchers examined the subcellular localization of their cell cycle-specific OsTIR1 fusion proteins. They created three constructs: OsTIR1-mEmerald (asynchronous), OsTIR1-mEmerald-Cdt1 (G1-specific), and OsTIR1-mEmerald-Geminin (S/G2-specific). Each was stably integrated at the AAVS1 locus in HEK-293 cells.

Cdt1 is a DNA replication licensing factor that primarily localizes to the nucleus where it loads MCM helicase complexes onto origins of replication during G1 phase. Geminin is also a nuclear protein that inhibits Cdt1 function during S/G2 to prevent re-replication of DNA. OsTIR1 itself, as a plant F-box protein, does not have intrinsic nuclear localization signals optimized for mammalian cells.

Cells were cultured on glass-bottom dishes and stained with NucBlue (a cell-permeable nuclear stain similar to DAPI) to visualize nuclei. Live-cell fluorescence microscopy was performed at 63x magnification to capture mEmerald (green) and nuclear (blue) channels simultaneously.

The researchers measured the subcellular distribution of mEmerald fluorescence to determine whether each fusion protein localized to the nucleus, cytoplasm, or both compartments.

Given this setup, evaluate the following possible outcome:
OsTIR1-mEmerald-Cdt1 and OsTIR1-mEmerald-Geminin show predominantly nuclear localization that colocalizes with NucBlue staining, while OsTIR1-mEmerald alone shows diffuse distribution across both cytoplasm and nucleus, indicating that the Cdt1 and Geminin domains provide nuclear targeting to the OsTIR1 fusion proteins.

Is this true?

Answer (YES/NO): NO